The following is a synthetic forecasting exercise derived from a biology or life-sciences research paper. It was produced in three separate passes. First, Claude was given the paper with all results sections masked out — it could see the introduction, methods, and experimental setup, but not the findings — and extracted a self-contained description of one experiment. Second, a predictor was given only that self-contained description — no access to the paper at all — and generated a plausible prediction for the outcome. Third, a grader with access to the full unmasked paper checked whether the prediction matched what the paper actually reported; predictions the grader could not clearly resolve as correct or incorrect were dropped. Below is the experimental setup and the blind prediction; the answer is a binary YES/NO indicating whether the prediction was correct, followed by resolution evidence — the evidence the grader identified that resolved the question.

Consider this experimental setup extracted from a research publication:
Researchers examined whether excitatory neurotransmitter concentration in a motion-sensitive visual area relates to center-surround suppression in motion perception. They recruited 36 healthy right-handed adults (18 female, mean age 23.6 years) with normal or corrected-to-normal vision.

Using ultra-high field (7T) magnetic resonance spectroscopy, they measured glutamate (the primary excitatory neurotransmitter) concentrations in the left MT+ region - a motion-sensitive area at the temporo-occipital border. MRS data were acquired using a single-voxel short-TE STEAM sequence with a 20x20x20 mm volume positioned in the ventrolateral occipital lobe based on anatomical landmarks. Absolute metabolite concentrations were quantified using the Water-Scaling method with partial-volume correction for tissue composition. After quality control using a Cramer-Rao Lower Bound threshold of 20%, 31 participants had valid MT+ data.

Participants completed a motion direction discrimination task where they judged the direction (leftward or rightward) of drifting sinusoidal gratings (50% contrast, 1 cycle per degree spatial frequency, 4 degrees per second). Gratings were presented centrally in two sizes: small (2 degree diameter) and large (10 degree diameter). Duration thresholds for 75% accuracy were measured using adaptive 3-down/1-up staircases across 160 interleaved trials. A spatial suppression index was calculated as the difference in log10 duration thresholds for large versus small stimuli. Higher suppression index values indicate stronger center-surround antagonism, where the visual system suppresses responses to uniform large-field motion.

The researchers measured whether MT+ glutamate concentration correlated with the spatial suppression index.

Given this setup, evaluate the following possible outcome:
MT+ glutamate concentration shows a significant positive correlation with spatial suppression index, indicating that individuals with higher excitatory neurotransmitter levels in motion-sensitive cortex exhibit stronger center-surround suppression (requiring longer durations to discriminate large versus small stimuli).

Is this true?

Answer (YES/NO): NO